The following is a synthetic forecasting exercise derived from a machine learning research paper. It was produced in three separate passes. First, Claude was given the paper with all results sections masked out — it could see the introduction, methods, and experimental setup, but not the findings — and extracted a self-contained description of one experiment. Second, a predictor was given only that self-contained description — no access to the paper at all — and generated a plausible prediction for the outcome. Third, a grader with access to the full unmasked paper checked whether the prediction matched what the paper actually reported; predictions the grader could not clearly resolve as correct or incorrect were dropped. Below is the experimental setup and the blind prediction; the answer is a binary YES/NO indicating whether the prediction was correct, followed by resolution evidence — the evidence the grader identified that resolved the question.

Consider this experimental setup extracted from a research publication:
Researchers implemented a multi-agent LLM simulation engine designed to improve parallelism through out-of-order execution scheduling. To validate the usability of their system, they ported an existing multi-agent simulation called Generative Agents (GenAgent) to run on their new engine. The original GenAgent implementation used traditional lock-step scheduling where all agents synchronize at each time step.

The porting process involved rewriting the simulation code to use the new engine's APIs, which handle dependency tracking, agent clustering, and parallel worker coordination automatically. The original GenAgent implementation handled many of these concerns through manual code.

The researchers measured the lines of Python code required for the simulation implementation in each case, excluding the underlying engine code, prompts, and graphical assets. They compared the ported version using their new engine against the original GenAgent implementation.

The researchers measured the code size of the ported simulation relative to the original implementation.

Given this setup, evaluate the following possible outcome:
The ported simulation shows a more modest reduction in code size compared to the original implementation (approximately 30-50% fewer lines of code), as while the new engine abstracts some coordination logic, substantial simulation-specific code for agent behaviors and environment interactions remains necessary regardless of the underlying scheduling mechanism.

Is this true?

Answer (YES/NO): YES